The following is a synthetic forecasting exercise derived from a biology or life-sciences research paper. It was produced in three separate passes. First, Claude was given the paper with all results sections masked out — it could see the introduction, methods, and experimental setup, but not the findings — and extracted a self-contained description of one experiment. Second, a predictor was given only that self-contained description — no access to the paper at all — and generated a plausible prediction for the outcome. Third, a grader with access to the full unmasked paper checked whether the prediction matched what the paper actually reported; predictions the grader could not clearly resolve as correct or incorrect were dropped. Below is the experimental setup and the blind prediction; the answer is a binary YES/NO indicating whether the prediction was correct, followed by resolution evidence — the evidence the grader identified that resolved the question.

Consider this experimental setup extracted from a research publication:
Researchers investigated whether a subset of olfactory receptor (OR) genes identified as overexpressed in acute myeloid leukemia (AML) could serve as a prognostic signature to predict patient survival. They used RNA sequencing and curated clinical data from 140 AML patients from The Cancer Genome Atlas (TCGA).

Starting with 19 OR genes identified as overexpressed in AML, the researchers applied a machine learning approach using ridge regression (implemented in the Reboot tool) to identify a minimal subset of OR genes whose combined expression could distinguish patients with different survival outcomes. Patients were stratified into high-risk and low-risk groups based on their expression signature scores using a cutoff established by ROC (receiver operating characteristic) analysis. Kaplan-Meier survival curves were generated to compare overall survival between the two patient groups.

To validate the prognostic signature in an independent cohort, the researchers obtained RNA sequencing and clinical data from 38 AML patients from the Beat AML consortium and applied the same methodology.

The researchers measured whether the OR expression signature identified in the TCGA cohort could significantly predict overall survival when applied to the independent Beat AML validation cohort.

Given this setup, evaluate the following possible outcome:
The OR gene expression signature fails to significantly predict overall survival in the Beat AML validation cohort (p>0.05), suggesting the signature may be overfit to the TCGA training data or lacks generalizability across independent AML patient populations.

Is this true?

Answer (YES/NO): NO